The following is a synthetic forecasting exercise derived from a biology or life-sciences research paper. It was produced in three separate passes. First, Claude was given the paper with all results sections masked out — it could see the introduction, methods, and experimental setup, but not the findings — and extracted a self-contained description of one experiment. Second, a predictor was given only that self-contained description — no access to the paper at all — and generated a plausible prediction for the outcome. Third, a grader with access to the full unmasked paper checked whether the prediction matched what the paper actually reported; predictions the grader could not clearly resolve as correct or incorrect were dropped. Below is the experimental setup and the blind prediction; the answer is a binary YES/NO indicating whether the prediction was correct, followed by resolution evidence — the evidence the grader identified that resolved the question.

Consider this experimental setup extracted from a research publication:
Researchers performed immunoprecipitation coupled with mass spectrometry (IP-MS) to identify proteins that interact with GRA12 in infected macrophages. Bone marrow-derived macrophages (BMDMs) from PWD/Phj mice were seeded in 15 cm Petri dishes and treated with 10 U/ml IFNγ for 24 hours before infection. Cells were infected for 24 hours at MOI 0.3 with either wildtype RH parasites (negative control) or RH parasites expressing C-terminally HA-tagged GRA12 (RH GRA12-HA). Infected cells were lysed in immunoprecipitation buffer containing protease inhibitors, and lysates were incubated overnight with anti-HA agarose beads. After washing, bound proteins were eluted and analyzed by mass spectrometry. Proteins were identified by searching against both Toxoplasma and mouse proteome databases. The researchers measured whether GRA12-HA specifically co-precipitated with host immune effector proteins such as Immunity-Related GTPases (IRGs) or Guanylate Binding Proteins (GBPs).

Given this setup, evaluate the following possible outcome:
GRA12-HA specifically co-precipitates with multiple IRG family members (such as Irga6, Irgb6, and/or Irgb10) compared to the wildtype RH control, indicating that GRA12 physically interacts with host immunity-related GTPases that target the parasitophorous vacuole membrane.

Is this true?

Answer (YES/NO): NO